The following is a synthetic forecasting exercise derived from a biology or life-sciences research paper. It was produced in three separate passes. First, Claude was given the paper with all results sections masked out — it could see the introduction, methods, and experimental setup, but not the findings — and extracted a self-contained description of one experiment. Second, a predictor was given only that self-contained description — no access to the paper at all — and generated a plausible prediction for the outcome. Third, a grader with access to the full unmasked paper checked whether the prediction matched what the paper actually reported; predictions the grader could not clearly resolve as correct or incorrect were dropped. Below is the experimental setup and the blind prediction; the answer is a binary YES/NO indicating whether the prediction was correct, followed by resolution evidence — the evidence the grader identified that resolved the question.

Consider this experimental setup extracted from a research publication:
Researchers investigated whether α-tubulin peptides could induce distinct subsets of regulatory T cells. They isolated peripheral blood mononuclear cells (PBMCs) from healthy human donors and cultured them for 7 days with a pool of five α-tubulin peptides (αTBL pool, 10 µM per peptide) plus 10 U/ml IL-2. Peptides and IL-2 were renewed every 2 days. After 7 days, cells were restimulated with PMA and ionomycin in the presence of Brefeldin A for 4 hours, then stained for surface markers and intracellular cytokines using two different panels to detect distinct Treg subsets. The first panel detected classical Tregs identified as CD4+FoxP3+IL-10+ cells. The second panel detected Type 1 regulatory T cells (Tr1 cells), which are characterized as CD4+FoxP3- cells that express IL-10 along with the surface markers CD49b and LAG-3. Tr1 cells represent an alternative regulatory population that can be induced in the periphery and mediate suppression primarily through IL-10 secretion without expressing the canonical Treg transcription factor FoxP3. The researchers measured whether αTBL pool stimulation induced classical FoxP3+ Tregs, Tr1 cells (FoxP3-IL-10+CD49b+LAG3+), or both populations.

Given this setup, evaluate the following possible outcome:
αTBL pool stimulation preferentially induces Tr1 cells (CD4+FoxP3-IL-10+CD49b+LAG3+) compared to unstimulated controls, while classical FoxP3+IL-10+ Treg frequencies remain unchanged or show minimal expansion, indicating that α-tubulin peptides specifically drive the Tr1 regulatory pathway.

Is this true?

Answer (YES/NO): NO